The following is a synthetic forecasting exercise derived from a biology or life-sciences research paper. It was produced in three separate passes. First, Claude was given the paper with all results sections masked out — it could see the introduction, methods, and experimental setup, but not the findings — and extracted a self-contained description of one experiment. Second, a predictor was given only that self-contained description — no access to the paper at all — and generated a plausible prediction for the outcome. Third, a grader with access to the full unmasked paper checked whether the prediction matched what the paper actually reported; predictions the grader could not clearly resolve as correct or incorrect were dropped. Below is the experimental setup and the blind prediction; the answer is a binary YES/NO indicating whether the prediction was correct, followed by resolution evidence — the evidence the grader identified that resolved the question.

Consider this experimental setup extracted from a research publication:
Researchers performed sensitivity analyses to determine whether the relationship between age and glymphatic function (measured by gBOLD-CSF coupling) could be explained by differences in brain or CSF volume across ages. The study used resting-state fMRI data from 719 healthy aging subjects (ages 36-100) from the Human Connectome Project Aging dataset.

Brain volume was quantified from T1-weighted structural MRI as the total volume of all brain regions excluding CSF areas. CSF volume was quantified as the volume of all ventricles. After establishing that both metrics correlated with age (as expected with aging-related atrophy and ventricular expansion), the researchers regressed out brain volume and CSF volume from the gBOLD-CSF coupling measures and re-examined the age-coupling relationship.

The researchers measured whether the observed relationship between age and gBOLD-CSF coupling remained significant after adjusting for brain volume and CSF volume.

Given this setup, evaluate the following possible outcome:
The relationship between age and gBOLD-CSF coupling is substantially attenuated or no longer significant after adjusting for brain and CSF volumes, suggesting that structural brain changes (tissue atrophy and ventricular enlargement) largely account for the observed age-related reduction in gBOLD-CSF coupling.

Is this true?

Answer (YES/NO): NO